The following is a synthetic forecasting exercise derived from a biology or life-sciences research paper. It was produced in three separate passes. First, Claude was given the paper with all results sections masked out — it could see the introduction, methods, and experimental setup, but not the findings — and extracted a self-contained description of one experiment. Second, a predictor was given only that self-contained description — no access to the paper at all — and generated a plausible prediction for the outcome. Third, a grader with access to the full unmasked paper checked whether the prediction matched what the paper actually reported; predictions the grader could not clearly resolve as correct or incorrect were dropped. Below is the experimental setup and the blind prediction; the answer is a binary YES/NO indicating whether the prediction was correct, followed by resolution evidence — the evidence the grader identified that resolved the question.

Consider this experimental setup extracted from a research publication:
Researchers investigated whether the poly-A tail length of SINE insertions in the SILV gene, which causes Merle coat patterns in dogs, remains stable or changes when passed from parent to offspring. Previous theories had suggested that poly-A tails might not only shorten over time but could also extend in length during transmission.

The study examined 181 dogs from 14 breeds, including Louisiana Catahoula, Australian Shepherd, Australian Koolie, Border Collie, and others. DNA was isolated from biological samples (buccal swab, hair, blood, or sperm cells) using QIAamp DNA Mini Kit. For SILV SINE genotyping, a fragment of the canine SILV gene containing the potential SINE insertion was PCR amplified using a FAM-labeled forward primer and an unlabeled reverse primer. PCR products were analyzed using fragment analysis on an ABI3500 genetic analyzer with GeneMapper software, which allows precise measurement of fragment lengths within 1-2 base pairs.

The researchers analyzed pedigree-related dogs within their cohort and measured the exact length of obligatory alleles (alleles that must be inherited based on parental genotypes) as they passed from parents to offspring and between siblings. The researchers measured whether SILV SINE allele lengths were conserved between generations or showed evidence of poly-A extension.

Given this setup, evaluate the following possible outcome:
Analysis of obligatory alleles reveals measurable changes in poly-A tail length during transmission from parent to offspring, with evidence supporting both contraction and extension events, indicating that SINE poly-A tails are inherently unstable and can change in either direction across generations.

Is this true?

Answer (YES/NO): NO